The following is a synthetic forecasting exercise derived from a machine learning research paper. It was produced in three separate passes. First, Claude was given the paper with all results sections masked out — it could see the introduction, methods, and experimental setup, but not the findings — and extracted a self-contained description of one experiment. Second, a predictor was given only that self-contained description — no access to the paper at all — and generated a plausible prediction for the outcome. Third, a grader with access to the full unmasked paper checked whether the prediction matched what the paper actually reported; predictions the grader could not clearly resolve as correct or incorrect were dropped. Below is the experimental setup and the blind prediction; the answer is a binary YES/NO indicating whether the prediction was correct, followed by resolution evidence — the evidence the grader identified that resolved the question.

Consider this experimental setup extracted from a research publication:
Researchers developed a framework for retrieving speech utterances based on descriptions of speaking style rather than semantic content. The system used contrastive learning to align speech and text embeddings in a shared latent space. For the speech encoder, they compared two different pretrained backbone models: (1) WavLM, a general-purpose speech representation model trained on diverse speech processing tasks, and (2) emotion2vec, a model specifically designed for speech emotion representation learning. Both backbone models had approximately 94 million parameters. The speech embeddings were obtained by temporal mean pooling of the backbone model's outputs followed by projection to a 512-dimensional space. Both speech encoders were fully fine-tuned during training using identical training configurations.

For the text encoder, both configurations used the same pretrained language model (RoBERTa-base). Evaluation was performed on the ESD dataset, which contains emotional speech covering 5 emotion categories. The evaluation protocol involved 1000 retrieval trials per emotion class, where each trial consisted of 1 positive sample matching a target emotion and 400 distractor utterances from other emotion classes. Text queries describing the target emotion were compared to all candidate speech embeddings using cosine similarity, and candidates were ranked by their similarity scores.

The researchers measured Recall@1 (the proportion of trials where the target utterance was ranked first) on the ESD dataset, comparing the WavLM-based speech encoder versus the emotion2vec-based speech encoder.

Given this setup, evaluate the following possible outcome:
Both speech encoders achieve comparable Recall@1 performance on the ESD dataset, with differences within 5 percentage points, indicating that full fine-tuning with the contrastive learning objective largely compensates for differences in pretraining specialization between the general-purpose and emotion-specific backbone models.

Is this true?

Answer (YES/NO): NO